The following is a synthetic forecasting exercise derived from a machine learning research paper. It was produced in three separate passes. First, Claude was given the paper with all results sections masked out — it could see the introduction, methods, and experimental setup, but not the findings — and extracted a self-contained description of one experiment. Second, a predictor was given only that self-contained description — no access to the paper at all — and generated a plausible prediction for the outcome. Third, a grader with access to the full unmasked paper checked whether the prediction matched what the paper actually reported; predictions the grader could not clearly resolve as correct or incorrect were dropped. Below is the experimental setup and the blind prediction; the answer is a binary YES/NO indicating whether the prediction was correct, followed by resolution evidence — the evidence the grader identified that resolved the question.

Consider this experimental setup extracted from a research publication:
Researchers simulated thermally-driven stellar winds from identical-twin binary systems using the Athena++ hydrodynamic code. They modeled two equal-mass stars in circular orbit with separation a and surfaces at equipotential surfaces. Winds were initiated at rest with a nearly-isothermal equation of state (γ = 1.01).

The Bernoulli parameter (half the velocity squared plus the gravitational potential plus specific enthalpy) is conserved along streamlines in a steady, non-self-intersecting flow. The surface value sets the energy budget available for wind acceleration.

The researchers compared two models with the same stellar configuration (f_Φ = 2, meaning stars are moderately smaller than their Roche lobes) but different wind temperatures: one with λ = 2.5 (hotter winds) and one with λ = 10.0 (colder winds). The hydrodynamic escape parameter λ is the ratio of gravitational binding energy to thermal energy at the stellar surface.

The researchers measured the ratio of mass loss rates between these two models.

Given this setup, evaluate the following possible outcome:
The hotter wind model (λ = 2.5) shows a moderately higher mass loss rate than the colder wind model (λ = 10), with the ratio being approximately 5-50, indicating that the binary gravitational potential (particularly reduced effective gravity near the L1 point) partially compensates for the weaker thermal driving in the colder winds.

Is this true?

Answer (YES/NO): NO